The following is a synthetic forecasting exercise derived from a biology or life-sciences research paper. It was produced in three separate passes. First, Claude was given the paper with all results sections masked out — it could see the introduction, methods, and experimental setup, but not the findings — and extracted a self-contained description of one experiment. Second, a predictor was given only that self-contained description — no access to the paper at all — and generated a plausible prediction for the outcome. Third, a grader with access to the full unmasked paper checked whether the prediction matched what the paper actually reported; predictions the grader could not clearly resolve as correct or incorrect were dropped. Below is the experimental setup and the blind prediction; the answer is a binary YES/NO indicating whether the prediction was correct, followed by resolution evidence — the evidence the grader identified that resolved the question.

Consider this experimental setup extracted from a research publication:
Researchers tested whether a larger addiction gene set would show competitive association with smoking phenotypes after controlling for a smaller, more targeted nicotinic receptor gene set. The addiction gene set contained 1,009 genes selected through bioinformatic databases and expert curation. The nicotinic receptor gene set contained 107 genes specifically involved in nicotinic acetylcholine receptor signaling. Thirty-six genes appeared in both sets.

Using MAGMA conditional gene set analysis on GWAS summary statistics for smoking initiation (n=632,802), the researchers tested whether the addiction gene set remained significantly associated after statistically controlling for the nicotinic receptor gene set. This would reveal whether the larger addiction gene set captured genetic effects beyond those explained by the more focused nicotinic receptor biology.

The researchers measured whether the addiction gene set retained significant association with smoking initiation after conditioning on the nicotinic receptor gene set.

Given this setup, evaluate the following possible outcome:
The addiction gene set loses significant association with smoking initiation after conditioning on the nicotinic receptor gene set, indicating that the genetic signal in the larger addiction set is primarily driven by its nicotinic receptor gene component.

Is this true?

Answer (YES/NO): YES